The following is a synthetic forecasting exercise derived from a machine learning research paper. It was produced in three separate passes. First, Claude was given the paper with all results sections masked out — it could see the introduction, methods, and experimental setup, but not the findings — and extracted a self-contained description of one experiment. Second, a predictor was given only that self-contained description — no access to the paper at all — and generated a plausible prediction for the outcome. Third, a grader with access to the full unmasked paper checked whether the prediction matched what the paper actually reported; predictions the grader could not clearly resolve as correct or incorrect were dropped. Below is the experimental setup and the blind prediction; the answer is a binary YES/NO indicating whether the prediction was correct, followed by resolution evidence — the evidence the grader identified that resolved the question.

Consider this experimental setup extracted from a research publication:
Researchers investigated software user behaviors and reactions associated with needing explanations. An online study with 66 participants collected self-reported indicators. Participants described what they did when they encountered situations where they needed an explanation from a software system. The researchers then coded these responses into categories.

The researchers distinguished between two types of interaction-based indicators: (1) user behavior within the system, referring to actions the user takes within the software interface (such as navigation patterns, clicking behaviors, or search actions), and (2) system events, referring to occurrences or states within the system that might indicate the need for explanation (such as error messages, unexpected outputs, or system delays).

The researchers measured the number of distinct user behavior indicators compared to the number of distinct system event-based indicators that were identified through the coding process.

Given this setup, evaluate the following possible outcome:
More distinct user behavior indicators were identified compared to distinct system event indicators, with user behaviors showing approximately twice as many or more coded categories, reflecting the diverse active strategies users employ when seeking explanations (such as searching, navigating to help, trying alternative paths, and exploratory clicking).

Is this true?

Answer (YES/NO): YES